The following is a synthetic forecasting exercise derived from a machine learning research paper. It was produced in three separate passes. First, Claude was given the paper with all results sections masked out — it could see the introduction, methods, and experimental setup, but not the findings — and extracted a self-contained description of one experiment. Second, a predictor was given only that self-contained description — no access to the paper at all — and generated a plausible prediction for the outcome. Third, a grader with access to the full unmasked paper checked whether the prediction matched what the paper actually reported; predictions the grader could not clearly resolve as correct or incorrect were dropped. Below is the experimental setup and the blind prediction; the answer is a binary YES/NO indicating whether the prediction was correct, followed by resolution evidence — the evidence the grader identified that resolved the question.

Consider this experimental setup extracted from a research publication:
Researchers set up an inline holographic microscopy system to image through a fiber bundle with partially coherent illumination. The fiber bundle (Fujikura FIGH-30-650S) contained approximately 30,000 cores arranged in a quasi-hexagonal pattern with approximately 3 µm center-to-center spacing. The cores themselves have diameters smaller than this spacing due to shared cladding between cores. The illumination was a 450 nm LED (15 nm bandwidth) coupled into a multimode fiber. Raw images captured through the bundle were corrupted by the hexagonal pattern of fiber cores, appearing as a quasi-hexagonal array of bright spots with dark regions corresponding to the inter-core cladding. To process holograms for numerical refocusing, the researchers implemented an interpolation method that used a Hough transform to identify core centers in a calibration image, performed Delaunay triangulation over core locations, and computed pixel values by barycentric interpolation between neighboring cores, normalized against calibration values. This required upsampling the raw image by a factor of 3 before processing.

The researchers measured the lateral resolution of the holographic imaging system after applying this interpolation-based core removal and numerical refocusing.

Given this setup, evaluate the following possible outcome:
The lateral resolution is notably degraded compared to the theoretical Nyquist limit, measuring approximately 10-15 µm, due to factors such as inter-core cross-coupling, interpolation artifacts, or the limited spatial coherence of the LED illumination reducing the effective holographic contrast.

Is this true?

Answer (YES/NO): NO